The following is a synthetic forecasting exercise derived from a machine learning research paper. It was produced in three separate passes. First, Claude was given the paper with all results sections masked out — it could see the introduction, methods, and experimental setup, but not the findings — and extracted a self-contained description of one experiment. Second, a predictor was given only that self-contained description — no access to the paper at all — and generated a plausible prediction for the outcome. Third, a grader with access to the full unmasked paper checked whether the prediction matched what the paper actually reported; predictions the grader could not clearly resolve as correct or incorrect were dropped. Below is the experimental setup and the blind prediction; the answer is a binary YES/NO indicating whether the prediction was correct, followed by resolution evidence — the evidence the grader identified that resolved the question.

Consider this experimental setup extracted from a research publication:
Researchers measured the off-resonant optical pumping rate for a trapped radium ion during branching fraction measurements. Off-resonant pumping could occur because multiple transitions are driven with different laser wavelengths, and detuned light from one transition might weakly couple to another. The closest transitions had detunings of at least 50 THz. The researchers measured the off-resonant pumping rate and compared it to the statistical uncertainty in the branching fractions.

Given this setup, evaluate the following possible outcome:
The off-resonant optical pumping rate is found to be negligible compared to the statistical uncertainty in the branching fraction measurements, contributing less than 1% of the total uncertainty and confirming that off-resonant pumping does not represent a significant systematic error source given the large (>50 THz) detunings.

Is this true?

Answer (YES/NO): YES